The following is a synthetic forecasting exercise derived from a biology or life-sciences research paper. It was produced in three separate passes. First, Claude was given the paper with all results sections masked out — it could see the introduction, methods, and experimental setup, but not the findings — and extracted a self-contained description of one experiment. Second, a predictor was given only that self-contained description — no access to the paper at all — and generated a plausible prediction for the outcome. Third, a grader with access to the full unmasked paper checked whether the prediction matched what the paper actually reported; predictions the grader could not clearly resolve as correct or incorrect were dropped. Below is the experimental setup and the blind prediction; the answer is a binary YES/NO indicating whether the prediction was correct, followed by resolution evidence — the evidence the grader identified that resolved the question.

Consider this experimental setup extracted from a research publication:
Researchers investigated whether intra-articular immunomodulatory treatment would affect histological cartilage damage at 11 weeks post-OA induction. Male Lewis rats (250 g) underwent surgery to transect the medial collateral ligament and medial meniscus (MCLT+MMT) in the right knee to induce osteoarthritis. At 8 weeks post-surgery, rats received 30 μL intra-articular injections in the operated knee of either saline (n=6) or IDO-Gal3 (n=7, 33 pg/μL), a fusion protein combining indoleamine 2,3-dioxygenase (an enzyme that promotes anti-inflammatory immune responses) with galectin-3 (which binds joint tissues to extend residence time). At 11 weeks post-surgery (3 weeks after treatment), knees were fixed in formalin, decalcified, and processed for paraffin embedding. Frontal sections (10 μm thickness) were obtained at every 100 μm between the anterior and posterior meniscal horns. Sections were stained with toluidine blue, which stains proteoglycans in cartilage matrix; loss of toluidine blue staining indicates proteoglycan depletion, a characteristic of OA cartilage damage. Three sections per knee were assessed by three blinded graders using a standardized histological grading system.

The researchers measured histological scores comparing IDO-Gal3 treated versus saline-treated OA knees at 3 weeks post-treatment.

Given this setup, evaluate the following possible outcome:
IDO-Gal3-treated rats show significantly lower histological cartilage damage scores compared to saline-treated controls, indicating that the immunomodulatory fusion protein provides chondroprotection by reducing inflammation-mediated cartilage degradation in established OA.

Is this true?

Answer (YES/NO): NO